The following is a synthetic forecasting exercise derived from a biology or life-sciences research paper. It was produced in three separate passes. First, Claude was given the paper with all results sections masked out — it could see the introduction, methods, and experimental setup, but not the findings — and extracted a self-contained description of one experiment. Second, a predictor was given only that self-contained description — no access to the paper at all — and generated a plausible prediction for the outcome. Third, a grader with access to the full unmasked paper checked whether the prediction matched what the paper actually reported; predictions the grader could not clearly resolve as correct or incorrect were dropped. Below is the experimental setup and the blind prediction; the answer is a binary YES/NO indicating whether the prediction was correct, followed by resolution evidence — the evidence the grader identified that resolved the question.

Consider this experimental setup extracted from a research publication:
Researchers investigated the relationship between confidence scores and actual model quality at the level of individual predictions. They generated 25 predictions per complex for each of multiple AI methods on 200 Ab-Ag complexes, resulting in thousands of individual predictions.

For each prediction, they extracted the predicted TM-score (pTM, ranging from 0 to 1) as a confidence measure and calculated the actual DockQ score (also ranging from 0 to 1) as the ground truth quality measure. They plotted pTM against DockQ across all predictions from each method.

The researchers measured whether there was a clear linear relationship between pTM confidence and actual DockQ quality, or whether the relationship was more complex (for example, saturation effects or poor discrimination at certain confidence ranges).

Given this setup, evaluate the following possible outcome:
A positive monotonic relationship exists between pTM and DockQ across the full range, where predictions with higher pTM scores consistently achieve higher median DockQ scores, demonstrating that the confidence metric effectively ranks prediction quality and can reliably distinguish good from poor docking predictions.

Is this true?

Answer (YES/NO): NO